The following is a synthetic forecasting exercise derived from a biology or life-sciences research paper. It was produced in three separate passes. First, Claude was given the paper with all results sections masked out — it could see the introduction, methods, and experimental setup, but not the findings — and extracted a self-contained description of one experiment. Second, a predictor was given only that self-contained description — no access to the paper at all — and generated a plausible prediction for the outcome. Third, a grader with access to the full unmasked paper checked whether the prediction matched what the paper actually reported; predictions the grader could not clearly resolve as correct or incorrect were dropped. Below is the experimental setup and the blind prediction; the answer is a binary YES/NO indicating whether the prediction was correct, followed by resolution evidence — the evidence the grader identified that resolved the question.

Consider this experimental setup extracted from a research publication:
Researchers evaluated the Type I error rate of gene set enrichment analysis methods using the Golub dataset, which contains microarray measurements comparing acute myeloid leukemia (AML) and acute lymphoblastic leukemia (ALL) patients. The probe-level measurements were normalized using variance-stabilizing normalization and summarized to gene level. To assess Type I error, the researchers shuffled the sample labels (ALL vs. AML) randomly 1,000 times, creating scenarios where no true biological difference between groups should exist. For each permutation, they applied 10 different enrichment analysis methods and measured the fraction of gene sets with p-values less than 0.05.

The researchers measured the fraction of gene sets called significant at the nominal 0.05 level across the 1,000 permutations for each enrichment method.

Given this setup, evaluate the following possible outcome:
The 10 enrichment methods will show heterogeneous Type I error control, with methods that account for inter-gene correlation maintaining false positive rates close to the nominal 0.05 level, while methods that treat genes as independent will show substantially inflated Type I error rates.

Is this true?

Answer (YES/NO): NO